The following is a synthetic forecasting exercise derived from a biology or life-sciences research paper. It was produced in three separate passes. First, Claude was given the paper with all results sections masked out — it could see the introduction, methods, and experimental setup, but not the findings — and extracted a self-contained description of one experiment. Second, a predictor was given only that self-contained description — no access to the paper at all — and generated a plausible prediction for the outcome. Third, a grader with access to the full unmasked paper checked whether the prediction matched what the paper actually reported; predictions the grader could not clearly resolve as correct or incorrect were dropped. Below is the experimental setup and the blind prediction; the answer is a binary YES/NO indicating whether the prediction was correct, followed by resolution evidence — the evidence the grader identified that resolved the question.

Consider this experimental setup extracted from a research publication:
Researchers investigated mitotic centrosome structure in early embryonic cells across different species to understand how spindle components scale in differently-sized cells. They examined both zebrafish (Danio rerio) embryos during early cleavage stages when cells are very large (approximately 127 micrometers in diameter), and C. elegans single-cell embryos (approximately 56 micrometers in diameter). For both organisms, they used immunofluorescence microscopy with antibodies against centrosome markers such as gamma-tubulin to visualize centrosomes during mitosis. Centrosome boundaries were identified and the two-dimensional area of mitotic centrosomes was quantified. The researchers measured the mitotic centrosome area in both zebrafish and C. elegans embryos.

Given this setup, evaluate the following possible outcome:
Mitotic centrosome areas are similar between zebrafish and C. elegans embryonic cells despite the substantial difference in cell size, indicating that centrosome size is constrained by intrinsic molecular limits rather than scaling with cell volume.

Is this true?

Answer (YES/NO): NO